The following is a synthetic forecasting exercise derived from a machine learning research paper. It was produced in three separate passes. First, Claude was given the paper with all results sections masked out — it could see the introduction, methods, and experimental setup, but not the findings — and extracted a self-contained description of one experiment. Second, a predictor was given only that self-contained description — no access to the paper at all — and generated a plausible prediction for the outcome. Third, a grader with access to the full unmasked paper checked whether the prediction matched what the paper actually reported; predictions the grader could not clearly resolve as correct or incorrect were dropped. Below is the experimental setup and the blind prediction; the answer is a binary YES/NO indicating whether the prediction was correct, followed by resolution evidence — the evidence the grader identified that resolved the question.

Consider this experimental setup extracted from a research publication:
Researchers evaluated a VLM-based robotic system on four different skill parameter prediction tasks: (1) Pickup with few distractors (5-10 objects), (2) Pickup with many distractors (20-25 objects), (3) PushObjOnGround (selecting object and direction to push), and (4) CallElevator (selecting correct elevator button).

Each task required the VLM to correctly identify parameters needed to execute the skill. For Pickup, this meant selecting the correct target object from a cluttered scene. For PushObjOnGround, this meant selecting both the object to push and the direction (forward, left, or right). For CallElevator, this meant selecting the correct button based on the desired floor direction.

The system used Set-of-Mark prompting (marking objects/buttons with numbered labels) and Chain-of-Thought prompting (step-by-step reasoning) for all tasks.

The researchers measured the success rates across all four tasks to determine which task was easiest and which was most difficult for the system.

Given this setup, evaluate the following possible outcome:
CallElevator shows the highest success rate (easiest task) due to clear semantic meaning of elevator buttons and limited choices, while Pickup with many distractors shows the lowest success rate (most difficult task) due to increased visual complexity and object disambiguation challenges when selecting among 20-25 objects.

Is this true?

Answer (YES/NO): YES